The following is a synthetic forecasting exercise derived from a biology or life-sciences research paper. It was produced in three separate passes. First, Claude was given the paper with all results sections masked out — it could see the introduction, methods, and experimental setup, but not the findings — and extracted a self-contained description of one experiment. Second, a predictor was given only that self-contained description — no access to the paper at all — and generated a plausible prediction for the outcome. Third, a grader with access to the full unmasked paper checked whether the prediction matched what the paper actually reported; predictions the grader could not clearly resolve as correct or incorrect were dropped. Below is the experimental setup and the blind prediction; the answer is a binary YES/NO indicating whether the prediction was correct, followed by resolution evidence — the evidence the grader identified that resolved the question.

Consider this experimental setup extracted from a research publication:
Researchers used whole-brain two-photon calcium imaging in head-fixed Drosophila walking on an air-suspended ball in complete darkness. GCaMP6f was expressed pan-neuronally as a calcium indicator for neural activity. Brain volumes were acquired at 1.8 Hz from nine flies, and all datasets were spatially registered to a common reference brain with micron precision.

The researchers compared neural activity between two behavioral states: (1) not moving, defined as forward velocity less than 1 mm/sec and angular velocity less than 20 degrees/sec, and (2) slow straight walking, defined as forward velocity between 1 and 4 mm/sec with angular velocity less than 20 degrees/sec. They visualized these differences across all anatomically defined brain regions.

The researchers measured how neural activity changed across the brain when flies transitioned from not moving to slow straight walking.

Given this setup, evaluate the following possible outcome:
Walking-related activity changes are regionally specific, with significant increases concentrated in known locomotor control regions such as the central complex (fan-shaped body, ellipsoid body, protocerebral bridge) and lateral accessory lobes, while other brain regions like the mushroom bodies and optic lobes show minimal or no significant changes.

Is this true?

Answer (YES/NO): NO